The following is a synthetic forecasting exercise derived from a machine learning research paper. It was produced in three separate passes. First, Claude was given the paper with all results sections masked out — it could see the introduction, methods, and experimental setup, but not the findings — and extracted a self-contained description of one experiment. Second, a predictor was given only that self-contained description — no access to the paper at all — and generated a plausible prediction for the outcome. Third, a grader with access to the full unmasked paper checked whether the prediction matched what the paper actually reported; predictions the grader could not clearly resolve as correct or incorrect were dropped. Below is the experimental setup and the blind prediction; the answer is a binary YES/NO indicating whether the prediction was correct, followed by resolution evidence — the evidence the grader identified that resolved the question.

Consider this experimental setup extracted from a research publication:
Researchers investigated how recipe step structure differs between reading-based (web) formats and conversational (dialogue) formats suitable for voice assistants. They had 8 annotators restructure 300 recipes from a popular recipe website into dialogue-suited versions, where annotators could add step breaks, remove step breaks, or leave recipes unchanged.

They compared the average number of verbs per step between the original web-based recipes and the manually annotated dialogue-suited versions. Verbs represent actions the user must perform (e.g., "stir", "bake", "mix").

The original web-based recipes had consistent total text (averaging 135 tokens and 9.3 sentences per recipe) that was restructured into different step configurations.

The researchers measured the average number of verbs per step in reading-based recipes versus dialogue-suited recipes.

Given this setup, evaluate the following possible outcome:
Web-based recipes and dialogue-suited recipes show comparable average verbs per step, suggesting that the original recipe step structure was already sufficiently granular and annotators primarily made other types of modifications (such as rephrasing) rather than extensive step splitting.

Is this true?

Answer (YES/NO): NO